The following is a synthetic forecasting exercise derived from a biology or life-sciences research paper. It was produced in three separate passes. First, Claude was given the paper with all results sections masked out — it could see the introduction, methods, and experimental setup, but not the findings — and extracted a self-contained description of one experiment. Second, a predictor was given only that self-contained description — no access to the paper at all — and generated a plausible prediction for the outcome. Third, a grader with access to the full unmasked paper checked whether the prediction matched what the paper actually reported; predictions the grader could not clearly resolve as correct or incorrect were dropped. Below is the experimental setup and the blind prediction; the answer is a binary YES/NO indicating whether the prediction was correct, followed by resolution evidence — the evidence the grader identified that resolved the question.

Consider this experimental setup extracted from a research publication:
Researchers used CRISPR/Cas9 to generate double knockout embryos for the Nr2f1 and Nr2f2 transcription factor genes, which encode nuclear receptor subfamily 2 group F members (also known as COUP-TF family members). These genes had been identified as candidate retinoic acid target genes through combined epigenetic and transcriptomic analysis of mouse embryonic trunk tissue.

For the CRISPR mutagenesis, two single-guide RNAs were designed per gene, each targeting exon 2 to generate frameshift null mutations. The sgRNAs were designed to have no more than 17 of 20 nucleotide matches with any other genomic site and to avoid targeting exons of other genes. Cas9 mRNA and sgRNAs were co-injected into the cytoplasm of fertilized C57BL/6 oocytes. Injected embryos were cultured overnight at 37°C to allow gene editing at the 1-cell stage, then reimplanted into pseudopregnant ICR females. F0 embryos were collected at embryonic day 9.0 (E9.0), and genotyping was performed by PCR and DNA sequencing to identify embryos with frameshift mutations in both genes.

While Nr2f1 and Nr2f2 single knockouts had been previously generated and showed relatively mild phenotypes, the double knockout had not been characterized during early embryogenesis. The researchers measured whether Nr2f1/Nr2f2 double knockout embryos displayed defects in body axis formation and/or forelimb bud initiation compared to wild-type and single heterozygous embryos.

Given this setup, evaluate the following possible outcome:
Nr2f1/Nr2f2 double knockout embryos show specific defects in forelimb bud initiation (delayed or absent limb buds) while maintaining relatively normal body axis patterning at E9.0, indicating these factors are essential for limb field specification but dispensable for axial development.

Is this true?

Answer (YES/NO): NO